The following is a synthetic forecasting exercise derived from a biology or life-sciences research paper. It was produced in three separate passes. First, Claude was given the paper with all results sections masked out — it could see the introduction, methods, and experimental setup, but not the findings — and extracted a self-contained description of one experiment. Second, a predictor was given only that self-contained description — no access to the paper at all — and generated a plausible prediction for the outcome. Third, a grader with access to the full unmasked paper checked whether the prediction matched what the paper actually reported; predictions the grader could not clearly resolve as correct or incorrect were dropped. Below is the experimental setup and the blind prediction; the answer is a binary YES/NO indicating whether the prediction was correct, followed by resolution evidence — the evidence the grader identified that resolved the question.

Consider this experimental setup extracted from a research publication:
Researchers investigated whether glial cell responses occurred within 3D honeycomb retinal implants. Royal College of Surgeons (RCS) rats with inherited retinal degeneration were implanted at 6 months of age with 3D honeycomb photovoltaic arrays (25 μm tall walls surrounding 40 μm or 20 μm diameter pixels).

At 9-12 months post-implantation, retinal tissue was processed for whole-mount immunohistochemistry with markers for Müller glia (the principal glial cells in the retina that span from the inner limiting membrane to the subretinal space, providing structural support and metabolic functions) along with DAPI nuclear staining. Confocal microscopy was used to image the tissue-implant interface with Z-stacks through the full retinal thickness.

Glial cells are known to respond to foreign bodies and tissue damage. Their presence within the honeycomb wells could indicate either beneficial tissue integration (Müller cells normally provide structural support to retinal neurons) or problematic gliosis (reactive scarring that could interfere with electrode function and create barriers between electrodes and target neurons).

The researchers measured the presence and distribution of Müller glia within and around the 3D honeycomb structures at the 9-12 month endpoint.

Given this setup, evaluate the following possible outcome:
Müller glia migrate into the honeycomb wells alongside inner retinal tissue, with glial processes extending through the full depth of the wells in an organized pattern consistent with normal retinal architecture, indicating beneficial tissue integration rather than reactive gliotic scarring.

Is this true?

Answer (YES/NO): NO